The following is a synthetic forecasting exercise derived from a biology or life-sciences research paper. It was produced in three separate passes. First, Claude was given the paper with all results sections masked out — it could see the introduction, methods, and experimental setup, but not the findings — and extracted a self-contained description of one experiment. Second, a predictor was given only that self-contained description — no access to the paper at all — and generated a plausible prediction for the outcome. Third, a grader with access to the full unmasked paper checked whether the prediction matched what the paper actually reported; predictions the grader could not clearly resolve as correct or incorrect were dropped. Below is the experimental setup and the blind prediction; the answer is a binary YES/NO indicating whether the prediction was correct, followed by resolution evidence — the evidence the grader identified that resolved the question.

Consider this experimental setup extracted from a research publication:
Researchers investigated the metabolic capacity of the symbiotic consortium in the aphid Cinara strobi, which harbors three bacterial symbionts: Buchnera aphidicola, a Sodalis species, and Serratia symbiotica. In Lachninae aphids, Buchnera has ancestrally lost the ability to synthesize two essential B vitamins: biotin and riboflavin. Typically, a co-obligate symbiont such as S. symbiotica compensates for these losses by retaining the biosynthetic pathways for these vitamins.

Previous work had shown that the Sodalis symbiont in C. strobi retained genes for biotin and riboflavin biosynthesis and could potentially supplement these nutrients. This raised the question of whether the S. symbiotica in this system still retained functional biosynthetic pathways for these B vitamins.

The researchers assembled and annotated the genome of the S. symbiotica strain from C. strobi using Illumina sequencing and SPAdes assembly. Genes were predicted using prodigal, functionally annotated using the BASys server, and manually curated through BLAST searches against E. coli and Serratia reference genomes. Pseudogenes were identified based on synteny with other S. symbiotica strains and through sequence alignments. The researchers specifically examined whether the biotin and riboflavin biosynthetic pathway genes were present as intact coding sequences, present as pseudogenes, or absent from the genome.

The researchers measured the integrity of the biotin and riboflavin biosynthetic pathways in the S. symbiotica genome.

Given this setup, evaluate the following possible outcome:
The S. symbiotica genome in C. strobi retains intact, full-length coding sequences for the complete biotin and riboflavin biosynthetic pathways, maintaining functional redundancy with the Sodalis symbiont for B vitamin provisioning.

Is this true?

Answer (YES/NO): NO